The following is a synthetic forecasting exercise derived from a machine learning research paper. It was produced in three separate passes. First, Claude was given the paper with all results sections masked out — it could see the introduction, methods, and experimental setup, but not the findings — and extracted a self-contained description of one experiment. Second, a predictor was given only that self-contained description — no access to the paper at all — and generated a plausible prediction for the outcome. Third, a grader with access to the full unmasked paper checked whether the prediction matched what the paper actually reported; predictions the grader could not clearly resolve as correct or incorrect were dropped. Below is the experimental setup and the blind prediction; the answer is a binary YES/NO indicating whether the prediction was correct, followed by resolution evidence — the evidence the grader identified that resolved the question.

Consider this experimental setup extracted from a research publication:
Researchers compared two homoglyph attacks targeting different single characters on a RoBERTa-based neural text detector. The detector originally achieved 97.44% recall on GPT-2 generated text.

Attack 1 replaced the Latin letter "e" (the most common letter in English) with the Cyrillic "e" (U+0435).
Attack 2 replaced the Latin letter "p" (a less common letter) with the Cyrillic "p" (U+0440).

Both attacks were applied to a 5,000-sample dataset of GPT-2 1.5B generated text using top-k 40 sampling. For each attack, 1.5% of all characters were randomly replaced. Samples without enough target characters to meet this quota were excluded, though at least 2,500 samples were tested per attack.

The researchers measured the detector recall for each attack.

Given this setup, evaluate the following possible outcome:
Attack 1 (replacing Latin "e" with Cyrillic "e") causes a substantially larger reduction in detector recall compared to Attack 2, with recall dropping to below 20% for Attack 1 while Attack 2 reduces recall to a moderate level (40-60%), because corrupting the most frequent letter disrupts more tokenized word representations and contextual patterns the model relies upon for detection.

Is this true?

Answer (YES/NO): YES